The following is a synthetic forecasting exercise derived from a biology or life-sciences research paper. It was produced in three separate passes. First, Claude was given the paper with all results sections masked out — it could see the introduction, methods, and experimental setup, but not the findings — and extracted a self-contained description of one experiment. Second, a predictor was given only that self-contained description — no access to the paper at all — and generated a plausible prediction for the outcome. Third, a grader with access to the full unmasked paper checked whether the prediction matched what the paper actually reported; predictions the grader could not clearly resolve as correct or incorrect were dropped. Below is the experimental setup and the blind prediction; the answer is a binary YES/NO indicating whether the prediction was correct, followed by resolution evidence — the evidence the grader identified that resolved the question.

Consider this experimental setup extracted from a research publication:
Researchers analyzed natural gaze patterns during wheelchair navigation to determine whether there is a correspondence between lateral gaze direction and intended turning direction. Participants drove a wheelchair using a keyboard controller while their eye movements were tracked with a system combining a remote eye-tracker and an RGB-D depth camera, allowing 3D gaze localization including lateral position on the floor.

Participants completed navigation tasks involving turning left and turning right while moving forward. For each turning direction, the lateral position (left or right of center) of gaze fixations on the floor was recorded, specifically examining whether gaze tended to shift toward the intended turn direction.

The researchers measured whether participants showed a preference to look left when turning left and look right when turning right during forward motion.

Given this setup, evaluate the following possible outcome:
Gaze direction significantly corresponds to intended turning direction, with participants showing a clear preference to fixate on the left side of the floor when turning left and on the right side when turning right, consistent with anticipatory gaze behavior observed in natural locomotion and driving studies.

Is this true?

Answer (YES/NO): YES